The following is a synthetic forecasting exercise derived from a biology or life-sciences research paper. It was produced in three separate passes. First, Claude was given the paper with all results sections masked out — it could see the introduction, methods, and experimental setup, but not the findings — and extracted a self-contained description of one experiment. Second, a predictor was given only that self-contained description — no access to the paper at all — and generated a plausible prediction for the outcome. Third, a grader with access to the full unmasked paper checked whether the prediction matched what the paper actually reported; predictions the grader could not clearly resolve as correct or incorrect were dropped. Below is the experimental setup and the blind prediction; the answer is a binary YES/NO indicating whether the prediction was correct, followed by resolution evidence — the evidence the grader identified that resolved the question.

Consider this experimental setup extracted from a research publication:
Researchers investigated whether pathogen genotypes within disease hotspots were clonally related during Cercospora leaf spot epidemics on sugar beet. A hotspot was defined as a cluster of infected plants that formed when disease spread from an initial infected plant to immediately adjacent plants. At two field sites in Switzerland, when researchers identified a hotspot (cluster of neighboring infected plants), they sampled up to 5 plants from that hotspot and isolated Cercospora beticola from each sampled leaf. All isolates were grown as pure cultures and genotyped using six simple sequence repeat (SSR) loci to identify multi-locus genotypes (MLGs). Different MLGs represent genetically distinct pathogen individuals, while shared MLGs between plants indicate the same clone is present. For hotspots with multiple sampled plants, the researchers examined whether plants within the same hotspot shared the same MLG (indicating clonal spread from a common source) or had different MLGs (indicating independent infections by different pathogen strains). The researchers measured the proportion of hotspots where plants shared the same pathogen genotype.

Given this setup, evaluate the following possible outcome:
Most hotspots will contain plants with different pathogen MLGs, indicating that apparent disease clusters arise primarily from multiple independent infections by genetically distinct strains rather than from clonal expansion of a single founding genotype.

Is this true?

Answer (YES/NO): YES